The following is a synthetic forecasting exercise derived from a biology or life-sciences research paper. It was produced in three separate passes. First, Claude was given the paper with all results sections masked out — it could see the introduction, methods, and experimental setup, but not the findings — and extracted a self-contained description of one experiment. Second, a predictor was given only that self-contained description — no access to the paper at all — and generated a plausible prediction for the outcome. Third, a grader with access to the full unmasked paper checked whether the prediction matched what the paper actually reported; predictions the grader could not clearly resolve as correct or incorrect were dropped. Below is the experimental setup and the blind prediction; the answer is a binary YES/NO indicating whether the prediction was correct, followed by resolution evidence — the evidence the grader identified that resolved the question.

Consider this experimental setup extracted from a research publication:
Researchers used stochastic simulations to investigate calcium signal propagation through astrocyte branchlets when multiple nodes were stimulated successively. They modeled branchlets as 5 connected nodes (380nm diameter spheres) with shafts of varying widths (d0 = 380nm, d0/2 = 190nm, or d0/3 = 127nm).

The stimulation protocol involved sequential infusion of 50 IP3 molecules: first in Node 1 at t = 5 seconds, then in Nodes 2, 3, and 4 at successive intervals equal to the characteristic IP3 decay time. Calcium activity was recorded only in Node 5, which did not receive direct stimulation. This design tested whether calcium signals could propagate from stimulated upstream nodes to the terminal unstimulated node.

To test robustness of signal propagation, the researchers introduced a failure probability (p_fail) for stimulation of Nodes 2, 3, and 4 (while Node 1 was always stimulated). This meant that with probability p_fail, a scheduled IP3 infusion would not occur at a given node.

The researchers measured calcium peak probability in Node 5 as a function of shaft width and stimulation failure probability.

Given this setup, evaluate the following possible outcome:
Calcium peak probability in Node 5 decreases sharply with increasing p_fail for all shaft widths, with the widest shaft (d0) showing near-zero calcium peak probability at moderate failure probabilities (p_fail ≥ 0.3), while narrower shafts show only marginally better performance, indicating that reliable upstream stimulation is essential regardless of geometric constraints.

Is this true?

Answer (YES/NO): NO